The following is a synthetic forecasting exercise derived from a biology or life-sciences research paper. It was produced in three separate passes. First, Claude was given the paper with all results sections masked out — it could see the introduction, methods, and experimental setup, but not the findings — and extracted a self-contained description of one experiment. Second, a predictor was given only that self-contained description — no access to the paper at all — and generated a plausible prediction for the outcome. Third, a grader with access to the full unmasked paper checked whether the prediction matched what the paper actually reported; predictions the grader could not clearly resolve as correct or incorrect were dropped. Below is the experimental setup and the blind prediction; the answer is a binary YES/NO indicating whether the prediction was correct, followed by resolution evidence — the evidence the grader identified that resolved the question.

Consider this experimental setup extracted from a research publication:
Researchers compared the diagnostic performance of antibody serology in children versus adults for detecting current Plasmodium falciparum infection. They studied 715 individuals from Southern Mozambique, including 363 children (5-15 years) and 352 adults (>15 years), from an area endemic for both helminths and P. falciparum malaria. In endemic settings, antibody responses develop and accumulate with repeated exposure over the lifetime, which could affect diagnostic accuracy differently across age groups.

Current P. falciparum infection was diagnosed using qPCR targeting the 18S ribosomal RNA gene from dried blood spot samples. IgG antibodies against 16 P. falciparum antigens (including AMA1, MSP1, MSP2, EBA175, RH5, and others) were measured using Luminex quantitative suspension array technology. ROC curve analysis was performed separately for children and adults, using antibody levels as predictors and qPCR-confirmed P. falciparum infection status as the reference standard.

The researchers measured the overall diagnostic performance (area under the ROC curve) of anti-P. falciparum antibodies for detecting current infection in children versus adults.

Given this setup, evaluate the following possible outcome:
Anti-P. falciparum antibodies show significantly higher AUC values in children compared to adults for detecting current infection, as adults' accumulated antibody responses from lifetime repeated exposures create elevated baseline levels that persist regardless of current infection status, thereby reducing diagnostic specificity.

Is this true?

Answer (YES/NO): YES